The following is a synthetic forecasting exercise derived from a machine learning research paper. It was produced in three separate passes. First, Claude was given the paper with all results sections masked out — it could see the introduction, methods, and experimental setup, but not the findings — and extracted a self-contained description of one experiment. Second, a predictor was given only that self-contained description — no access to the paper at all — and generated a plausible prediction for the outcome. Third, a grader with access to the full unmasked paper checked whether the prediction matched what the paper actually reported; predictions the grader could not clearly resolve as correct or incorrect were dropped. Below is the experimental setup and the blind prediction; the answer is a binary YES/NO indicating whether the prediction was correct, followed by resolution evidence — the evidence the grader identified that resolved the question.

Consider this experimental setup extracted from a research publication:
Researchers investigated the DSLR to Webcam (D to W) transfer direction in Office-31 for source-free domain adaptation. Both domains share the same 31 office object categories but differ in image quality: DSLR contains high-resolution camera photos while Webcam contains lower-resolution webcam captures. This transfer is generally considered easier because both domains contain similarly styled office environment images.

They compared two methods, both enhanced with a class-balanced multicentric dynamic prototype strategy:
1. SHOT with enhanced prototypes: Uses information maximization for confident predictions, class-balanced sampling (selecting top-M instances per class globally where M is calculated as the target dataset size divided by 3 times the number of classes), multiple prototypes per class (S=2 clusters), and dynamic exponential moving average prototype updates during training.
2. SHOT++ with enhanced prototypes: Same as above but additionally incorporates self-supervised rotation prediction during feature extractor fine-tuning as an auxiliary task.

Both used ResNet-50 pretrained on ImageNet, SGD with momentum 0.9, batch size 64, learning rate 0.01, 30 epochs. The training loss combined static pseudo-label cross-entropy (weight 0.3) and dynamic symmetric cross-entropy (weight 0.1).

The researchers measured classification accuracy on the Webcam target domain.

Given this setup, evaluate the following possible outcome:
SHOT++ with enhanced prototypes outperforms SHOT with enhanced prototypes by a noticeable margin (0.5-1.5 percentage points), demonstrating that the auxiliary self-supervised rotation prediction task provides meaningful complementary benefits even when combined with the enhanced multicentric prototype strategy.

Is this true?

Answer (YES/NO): YES